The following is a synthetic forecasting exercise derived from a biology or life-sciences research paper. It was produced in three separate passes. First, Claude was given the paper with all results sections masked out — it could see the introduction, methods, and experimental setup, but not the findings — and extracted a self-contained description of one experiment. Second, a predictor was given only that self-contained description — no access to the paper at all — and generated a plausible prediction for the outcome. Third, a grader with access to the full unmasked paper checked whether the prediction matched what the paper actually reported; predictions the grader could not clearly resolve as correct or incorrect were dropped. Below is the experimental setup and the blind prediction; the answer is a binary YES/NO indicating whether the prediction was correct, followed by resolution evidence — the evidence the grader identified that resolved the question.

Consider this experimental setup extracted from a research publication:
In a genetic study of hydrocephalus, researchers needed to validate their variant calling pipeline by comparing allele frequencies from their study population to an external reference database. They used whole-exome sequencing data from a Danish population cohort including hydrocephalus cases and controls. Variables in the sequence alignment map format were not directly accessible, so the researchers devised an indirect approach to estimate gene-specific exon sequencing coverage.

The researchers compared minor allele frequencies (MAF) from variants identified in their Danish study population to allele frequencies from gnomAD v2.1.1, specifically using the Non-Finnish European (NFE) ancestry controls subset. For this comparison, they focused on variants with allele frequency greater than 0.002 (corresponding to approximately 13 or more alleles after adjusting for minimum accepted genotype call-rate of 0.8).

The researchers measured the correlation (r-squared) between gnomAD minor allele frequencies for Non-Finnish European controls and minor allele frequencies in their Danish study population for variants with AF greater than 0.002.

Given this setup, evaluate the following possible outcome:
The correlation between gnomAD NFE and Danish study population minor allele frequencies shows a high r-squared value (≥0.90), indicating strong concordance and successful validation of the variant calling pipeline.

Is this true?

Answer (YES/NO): YES